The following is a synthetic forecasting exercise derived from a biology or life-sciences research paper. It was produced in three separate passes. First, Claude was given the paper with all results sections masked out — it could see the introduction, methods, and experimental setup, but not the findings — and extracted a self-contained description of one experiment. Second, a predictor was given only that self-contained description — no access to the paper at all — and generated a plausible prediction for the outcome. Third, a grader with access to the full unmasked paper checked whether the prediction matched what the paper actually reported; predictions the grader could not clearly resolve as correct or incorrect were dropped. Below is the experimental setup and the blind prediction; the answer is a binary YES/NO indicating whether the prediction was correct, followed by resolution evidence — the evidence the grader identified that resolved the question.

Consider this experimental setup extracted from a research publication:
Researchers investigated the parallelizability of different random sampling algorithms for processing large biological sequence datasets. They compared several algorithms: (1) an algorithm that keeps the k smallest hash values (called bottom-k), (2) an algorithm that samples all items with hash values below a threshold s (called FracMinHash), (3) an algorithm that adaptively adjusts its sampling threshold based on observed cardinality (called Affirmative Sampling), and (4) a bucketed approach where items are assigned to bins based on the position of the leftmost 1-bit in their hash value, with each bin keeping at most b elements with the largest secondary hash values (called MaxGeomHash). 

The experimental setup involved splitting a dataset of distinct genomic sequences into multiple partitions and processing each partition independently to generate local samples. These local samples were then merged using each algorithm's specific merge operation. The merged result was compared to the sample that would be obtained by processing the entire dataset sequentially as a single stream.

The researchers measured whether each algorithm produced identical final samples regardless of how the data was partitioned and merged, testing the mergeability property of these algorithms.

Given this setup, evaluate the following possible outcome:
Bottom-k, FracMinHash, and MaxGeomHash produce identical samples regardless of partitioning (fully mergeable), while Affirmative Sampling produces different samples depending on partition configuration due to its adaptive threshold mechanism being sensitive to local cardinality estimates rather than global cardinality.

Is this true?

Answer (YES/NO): YES